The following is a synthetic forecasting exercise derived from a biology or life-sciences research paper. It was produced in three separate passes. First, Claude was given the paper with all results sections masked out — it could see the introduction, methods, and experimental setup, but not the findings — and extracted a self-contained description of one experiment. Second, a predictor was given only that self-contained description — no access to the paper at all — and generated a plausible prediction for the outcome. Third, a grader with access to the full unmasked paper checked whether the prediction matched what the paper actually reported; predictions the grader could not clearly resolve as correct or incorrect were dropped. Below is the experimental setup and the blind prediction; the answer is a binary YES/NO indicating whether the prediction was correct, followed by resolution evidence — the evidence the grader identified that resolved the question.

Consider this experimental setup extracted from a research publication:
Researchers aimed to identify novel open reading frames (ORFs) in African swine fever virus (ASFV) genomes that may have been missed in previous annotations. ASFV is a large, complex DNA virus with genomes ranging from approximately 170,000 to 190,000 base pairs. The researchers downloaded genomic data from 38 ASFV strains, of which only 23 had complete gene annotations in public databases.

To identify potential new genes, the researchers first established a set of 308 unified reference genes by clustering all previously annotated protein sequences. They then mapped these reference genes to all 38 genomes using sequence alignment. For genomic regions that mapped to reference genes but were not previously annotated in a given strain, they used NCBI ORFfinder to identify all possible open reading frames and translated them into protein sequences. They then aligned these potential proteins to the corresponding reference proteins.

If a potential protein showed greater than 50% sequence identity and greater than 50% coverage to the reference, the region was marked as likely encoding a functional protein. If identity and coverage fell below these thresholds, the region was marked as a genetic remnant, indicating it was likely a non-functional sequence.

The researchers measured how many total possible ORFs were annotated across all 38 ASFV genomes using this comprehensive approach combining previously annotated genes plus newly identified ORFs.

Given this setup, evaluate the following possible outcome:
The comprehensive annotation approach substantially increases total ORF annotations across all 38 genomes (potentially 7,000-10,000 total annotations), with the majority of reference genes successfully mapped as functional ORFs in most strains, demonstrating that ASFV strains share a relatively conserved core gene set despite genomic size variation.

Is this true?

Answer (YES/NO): NO